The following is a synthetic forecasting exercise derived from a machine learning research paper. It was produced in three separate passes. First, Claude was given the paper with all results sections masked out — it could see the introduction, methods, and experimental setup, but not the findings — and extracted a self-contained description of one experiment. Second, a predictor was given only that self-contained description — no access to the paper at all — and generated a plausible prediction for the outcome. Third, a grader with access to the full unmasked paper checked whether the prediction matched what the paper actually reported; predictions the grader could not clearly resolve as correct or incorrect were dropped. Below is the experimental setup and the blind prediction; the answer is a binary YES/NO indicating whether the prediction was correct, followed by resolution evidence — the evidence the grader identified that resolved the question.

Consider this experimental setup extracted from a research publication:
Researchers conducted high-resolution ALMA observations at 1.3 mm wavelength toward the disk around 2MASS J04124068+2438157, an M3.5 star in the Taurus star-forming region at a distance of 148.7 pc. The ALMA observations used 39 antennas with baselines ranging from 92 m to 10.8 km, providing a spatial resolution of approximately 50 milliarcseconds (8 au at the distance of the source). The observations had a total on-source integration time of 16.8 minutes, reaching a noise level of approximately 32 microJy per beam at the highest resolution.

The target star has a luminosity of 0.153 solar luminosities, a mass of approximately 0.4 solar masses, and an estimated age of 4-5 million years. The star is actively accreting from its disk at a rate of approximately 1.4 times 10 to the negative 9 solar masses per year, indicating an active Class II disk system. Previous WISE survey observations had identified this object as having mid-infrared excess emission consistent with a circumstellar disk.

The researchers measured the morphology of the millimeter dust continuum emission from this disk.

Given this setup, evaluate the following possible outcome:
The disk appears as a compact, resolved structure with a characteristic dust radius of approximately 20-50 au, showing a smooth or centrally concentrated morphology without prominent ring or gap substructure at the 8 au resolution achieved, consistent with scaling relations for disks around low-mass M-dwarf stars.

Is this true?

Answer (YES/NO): NO